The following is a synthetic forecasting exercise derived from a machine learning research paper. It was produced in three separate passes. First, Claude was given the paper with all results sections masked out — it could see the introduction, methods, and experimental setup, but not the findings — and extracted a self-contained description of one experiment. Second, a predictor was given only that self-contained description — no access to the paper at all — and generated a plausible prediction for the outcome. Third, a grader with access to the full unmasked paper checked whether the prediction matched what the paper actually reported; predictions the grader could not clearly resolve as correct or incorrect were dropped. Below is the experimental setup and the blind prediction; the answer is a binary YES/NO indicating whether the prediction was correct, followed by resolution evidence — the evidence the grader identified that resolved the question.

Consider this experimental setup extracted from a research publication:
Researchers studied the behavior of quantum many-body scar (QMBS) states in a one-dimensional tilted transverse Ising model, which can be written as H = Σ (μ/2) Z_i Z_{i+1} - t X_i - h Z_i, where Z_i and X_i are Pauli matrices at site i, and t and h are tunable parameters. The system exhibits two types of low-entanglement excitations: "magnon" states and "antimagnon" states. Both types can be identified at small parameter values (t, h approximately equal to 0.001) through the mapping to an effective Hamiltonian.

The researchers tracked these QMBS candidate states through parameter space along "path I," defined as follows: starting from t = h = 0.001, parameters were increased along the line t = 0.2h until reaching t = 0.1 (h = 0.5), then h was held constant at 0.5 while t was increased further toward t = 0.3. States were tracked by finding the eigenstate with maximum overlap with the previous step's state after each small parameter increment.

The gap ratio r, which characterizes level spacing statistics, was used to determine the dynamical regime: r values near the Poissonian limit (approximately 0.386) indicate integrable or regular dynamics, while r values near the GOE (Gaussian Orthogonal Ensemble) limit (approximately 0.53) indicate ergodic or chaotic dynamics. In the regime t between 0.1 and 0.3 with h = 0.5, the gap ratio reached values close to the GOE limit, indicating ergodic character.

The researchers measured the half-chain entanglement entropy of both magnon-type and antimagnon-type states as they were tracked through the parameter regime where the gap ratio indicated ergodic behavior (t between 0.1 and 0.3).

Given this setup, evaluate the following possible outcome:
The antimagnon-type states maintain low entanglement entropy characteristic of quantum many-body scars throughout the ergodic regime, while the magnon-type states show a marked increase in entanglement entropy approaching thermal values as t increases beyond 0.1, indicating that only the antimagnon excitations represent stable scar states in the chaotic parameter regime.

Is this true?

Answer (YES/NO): YES